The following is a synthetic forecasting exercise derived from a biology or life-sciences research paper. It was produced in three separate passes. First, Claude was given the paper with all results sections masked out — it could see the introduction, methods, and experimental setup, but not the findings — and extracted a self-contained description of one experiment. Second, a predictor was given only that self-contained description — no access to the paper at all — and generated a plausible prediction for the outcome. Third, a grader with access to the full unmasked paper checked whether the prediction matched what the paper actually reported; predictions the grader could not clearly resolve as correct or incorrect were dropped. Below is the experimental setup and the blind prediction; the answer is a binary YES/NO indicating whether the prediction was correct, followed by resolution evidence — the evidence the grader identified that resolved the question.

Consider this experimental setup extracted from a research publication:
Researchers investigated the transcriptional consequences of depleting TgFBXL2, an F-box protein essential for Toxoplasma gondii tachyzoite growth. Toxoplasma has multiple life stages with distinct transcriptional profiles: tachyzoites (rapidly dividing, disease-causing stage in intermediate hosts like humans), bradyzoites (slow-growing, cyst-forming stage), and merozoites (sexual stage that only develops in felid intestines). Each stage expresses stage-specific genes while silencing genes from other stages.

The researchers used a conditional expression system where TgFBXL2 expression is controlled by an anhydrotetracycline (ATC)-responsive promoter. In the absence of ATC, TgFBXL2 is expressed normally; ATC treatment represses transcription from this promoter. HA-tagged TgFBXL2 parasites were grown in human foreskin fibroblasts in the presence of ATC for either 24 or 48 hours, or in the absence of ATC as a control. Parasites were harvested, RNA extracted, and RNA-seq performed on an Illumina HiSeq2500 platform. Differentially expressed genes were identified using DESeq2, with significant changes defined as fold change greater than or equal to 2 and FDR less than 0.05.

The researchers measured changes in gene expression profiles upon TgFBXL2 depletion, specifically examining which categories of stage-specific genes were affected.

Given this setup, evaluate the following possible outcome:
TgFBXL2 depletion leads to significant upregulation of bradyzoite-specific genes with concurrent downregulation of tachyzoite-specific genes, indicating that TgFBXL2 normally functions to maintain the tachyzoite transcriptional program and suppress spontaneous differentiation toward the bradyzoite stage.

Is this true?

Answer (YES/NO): NO